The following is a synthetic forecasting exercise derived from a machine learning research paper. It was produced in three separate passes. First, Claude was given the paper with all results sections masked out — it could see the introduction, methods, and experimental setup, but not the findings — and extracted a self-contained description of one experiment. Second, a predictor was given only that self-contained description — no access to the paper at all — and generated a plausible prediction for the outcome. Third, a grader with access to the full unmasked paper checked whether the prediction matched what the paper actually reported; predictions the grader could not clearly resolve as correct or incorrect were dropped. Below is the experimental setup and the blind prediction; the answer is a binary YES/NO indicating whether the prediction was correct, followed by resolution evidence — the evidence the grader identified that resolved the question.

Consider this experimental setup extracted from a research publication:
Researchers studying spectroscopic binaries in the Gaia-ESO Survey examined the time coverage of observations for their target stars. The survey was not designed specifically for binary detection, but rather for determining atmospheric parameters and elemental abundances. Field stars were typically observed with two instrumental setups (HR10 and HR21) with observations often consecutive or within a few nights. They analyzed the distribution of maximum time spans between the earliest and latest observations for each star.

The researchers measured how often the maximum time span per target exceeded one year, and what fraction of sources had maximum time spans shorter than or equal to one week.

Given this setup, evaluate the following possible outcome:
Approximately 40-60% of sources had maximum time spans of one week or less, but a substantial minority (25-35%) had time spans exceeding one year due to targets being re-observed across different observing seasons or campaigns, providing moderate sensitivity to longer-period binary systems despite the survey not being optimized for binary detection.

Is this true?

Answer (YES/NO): NO